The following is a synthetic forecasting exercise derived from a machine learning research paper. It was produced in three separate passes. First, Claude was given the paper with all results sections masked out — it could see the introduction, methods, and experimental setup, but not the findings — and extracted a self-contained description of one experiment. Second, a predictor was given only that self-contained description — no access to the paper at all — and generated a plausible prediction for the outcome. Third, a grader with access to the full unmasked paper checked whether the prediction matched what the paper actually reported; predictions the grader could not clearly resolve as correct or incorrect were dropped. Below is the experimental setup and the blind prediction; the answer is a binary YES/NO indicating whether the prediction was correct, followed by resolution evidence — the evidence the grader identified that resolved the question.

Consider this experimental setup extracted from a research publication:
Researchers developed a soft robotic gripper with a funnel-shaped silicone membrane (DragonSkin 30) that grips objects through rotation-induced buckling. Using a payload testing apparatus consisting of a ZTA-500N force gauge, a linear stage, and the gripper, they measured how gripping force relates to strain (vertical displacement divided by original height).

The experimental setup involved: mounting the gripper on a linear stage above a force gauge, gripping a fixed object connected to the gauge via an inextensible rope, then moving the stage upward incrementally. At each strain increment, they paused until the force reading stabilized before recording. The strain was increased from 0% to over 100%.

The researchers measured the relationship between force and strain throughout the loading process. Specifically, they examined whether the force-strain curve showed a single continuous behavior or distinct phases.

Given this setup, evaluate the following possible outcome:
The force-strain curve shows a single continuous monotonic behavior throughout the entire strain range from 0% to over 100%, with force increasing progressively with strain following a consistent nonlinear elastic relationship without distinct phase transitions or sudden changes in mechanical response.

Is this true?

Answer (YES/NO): NO